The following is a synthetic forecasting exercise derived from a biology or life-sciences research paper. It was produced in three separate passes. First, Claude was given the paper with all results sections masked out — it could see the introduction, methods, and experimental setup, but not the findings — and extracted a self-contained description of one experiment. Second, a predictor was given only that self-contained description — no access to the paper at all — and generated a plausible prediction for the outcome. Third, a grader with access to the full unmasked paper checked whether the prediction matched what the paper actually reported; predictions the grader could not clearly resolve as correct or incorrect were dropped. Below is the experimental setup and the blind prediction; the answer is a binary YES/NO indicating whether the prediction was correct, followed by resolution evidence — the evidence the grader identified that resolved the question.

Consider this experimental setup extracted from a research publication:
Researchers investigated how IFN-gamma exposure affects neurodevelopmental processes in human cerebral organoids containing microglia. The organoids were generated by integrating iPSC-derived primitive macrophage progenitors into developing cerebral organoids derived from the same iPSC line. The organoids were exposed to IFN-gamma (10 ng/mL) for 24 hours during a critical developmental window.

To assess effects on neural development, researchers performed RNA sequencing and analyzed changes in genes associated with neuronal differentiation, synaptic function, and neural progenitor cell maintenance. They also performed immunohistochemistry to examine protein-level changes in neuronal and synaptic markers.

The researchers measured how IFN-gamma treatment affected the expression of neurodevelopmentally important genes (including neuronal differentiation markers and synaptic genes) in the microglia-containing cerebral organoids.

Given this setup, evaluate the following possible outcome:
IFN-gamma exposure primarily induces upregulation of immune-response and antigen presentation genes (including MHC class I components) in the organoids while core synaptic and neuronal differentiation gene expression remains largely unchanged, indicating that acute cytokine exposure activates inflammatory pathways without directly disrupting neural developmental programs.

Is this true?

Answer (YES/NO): NO